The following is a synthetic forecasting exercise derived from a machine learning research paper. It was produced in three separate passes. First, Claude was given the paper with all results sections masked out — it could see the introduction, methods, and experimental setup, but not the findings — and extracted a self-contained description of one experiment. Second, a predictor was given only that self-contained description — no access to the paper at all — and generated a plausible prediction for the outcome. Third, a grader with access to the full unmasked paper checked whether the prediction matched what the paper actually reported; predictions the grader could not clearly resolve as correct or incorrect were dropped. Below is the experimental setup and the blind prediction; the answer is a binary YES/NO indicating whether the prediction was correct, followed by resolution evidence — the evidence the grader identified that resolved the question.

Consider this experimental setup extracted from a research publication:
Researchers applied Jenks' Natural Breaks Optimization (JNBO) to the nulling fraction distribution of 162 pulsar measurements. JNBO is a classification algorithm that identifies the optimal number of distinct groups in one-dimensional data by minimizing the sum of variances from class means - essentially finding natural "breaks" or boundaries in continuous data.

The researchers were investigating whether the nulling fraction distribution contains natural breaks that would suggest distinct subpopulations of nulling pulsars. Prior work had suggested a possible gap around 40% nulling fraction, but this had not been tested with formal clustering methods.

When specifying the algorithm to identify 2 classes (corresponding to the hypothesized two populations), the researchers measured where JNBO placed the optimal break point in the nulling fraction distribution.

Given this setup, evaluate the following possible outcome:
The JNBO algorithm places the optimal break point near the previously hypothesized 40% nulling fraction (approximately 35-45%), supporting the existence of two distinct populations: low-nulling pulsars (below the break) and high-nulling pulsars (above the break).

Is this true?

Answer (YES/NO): NO